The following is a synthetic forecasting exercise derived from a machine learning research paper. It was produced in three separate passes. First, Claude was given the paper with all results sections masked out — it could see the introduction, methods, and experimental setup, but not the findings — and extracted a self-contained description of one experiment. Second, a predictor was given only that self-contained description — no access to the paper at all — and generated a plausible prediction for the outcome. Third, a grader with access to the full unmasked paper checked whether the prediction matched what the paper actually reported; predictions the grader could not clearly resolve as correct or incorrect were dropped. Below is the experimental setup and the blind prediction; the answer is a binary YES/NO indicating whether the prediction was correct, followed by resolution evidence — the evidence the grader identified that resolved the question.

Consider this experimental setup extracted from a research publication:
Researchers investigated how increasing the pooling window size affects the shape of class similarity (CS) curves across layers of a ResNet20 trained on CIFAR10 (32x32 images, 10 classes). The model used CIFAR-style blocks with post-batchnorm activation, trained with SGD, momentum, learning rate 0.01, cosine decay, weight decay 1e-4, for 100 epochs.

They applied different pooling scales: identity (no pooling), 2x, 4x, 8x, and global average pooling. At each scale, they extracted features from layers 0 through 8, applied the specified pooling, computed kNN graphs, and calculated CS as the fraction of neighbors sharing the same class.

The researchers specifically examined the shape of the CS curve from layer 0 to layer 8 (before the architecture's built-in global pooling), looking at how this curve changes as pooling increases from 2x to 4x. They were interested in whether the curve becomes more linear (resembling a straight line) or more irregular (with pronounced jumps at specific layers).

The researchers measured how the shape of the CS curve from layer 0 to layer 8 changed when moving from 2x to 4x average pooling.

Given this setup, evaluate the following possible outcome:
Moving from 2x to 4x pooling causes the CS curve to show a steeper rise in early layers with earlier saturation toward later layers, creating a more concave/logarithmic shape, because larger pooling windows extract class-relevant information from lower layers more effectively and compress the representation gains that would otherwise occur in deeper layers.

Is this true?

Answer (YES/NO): NO